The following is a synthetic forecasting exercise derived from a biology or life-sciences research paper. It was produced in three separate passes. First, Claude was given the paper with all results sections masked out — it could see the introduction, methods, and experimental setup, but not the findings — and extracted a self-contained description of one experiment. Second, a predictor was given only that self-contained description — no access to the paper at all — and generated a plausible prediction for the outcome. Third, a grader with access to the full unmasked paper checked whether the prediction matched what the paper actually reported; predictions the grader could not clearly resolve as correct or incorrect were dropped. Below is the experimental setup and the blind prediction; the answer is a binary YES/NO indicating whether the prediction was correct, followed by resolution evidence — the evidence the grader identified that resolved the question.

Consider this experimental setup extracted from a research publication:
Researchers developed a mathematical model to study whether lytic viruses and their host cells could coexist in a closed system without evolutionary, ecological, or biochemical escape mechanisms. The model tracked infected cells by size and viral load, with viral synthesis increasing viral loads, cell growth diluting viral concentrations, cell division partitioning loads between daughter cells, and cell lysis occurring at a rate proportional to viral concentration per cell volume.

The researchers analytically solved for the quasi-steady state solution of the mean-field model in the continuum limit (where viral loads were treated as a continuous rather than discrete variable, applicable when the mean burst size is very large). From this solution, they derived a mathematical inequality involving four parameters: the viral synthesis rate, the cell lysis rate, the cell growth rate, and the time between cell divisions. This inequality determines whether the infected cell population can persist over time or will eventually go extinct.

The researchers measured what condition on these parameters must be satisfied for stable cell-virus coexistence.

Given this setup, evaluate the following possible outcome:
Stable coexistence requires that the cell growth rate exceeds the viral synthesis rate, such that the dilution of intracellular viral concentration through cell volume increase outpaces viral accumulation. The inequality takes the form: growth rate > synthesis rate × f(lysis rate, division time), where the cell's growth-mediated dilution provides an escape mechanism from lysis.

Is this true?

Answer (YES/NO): YES